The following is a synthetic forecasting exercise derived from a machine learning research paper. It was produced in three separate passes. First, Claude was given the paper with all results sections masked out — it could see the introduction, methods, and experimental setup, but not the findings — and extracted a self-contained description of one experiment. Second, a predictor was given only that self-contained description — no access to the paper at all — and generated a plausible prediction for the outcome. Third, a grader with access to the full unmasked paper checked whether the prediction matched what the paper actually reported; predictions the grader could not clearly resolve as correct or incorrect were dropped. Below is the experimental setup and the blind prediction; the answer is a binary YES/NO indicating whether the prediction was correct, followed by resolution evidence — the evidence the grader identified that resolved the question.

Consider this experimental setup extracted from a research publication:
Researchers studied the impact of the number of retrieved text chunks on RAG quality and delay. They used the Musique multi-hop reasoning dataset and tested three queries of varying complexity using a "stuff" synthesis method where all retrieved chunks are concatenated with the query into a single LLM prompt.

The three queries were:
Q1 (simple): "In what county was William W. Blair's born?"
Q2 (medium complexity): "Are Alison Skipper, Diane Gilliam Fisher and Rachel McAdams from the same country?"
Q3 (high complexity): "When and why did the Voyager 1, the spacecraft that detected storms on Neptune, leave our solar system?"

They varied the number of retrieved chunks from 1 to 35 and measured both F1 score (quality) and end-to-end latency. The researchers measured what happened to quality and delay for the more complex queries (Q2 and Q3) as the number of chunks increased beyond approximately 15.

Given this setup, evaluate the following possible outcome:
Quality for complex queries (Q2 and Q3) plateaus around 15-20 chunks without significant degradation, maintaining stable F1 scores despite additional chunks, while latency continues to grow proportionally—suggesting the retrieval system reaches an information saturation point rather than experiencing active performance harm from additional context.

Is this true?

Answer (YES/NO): NO